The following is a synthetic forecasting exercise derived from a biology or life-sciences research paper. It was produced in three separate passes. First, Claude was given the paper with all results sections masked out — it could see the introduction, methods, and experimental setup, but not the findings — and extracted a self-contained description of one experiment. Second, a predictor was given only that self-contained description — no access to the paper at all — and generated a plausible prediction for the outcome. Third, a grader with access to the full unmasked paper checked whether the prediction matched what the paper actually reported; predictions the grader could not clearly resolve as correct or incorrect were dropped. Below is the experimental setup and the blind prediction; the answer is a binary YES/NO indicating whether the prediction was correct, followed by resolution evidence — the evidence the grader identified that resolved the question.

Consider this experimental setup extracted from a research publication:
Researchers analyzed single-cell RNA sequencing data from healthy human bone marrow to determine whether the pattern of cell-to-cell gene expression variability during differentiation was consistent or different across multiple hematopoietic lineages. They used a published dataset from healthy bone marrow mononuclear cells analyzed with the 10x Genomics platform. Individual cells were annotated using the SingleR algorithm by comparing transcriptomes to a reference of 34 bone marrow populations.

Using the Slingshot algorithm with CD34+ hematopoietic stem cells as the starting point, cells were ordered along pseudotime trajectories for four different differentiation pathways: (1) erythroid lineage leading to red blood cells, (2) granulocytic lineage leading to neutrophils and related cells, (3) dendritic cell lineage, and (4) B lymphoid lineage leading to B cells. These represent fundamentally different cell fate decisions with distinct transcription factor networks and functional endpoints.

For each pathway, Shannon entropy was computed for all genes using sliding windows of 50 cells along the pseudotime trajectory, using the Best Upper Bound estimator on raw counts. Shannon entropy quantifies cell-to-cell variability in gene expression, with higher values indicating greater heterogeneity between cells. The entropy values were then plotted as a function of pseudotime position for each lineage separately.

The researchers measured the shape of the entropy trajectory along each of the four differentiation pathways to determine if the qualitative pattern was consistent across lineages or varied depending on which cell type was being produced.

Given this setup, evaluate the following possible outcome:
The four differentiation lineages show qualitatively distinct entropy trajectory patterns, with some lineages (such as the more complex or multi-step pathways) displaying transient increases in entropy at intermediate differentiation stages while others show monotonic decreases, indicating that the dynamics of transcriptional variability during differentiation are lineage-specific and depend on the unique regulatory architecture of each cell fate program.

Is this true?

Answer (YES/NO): NO